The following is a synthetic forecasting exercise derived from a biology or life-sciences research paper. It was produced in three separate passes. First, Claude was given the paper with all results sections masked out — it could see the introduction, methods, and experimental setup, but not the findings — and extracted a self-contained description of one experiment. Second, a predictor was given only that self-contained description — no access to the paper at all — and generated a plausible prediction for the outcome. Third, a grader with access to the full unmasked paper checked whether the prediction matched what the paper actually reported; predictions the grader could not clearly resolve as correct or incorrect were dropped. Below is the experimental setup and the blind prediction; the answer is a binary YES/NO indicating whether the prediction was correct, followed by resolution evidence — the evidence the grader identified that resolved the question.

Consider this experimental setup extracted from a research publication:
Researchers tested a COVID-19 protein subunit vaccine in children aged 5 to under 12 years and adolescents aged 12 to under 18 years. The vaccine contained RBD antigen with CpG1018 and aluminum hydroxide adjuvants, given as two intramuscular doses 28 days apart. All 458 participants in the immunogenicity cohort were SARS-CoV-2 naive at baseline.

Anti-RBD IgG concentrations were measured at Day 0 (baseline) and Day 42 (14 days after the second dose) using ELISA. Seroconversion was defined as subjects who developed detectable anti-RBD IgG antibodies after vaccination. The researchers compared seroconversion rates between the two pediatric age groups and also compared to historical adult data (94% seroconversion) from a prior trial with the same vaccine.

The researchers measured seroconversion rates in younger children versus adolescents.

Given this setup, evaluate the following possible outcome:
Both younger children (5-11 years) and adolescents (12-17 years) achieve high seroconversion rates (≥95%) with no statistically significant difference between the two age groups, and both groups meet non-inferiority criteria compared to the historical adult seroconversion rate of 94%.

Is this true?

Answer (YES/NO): NO